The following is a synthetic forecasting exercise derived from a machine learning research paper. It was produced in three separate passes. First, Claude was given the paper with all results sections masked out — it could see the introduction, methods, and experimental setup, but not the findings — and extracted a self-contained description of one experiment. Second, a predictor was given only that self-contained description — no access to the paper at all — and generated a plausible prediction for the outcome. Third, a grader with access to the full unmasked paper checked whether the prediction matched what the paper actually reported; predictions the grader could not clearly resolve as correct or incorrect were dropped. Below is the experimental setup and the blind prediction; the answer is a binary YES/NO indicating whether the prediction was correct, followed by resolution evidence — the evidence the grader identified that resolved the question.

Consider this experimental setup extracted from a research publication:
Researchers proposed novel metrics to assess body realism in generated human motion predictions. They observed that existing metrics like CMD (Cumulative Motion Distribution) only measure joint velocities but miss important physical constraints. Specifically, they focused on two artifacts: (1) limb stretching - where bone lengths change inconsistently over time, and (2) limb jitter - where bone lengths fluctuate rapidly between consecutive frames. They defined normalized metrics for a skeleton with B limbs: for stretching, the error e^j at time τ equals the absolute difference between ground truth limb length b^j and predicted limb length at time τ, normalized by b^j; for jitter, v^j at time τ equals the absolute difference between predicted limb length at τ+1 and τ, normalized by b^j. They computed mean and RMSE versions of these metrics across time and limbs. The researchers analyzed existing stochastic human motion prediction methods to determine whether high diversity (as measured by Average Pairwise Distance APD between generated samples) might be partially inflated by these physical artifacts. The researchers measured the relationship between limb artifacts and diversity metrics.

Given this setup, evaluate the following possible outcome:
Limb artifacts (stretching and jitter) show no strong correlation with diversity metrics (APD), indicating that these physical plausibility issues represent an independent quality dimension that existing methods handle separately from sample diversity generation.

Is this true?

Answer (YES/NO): NO